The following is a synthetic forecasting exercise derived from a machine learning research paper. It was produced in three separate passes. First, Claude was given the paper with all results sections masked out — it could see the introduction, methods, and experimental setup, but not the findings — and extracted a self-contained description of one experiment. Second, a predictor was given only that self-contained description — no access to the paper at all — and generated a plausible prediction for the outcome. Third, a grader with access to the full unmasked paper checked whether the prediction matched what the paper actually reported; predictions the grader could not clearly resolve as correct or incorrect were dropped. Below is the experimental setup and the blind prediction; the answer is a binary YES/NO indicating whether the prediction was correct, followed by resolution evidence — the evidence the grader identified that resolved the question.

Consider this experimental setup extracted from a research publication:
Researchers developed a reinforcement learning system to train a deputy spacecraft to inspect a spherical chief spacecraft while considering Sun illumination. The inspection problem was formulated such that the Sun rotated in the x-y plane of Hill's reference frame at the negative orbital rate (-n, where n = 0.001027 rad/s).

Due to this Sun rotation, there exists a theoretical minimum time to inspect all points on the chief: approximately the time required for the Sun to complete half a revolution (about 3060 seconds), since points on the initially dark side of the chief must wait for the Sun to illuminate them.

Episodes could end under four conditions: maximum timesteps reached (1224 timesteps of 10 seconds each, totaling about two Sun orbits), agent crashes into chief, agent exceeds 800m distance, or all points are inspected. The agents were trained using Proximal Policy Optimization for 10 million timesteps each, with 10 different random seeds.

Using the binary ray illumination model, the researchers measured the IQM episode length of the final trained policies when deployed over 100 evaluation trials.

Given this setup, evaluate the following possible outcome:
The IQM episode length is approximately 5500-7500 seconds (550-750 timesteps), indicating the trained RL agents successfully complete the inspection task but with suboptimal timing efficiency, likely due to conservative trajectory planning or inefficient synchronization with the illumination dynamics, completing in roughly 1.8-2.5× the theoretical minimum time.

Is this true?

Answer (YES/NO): NO